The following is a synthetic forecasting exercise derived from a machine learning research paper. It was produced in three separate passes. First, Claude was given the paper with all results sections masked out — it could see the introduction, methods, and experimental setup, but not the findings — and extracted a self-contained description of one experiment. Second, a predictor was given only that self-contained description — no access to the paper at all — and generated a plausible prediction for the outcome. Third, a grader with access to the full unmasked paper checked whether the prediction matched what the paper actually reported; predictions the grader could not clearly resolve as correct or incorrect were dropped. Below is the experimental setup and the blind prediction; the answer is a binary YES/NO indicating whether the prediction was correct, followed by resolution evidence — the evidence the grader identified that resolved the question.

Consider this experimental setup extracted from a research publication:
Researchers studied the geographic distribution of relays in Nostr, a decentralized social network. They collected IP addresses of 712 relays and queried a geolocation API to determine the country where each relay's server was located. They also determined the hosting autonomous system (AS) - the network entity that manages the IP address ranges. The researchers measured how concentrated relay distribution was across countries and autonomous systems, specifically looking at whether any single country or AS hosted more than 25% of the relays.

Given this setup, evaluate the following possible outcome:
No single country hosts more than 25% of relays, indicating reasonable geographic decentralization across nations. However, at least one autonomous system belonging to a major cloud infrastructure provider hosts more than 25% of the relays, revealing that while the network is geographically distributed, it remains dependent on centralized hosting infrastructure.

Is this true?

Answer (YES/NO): NO